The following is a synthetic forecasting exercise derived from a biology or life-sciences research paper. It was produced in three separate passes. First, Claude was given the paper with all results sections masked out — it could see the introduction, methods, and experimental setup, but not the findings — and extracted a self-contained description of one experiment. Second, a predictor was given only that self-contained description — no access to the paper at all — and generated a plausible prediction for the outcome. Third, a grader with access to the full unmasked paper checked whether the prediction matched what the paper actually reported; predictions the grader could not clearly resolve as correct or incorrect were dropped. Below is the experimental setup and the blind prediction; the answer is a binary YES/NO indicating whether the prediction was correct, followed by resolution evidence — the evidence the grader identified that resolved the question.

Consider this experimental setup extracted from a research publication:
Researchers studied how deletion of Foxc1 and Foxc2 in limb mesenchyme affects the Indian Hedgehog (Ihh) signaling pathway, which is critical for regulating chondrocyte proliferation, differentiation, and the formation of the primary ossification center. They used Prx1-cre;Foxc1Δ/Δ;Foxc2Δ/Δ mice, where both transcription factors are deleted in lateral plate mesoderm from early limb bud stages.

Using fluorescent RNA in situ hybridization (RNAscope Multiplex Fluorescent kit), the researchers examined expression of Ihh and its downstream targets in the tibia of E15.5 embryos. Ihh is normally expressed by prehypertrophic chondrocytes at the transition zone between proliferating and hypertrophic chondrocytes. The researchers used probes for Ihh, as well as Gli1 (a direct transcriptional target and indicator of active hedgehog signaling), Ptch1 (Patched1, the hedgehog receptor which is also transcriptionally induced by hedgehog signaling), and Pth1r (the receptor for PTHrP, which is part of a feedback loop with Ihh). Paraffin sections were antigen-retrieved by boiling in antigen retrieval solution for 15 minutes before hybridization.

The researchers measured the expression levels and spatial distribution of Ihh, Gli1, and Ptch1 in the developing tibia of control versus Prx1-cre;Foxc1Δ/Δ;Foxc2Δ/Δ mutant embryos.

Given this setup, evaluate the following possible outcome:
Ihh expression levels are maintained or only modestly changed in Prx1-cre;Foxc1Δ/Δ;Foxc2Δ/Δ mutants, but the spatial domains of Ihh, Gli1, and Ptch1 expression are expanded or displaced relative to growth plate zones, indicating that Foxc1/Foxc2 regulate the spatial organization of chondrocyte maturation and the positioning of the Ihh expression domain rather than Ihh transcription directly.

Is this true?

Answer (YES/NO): NO